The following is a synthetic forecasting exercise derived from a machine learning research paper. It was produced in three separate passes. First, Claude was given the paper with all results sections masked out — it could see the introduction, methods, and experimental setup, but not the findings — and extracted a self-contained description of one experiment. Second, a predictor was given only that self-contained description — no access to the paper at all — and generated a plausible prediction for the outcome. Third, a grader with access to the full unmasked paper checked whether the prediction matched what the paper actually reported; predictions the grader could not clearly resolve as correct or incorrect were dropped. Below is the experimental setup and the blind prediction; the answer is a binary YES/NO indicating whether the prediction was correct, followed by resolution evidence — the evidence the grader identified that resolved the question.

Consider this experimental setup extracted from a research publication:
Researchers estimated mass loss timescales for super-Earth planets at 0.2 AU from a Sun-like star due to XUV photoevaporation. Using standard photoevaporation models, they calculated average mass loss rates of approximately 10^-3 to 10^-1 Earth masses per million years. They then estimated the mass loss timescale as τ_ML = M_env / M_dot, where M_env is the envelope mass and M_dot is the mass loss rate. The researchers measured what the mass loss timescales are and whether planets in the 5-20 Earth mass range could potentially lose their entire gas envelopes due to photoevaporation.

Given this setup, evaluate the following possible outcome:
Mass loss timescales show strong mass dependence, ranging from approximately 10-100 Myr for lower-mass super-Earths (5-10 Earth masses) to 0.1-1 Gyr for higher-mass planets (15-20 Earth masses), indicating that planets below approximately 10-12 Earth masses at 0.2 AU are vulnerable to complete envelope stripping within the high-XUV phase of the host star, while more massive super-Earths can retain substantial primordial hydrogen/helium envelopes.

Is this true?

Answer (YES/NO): NO